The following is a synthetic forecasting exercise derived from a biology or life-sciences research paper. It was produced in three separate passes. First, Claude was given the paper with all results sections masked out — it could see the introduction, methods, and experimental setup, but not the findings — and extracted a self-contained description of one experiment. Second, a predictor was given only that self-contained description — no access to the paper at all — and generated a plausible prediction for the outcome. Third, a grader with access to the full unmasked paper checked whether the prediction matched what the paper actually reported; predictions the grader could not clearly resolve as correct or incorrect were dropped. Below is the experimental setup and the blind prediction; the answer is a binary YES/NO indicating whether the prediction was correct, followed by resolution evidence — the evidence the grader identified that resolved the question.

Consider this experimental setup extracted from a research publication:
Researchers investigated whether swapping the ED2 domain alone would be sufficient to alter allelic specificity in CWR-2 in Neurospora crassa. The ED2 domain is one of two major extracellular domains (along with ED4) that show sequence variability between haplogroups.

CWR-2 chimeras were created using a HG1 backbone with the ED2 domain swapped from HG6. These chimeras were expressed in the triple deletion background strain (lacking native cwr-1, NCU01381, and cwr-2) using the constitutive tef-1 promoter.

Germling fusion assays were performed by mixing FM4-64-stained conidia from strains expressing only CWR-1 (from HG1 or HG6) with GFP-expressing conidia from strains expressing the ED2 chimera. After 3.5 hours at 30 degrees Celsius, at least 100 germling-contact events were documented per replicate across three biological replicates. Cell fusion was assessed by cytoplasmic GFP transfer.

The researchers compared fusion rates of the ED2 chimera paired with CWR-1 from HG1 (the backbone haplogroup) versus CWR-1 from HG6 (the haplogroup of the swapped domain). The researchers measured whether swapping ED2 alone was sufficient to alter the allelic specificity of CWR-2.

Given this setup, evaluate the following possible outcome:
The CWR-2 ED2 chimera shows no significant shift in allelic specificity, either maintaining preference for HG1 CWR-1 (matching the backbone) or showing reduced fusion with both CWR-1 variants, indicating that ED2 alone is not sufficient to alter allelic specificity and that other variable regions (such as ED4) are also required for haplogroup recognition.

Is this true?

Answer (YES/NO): NO